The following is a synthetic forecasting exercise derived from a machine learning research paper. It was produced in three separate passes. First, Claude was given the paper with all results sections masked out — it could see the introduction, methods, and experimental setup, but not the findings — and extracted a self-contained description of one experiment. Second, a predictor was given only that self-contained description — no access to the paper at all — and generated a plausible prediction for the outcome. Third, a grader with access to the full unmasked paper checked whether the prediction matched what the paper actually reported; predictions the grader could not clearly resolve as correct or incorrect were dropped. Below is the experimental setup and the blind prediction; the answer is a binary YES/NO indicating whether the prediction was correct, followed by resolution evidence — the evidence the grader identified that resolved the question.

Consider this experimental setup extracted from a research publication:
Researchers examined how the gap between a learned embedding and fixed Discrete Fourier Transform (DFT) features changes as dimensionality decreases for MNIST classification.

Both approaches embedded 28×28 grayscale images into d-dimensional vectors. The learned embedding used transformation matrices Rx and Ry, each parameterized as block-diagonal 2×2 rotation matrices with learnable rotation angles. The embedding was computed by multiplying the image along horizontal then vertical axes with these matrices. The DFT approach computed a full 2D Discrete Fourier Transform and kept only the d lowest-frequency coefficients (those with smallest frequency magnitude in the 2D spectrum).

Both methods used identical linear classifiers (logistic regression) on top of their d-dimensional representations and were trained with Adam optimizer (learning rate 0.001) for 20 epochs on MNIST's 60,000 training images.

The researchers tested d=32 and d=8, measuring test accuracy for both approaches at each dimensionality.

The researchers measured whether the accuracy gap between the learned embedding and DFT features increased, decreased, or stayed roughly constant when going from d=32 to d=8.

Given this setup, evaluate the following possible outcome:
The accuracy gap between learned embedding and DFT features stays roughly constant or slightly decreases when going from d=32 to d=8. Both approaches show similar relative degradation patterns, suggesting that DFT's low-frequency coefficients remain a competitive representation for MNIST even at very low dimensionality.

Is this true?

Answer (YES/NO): NO